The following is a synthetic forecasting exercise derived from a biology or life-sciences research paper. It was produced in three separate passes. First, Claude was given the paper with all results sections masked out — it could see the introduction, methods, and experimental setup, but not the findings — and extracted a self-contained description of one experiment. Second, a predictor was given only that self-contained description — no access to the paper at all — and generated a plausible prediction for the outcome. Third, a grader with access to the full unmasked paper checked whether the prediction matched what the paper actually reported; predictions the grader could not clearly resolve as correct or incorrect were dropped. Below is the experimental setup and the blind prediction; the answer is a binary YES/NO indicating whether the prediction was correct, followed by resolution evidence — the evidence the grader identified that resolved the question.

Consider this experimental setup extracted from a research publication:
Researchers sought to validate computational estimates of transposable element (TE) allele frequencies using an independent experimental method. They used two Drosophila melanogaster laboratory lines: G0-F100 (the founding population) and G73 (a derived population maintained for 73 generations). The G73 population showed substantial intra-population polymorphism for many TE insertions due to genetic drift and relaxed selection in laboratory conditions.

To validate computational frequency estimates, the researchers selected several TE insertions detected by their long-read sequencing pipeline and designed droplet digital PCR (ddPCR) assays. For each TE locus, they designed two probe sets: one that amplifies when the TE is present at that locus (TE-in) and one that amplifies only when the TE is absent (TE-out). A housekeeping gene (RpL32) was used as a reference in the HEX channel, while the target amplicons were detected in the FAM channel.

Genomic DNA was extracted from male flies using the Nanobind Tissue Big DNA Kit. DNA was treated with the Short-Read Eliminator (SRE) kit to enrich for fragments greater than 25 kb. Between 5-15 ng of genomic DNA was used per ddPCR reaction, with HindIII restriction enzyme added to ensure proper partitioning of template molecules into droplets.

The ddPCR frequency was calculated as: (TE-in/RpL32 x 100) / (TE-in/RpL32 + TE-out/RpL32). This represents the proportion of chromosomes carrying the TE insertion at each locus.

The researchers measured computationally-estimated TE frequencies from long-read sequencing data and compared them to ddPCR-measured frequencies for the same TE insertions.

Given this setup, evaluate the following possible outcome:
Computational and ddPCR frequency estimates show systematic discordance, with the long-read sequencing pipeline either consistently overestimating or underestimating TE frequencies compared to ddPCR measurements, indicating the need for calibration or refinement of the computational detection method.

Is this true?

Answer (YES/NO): NO